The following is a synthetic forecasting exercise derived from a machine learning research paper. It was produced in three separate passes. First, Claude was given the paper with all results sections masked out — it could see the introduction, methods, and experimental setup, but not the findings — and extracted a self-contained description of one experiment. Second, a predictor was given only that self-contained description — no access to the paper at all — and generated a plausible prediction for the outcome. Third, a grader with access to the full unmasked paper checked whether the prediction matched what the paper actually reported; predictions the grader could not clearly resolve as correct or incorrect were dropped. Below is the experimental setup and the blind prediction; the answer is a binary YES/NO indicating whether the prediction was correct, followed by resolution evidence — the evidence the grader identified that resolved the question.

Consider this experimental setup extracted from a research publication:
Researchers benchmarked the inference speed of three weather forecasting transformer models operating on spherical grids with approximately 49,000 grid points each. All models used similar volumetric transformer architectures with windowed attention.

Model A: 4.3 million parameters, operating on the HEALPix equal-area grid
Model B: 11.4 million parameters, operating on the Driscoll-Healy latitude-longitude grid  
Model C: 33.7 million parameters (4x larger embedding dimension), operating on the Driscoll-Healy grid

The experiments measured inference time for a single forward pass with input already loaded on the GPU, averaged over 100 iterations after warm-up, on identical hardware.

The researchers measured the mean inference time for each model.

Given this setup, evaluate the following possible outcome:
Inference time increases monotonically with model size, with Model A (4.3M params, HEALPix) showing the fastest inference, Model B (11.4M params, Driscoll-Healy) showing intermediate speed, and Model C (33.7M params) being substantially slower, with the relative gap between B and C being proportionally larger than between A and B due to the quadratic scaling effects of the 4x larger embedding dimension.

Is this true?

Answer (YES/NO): YES